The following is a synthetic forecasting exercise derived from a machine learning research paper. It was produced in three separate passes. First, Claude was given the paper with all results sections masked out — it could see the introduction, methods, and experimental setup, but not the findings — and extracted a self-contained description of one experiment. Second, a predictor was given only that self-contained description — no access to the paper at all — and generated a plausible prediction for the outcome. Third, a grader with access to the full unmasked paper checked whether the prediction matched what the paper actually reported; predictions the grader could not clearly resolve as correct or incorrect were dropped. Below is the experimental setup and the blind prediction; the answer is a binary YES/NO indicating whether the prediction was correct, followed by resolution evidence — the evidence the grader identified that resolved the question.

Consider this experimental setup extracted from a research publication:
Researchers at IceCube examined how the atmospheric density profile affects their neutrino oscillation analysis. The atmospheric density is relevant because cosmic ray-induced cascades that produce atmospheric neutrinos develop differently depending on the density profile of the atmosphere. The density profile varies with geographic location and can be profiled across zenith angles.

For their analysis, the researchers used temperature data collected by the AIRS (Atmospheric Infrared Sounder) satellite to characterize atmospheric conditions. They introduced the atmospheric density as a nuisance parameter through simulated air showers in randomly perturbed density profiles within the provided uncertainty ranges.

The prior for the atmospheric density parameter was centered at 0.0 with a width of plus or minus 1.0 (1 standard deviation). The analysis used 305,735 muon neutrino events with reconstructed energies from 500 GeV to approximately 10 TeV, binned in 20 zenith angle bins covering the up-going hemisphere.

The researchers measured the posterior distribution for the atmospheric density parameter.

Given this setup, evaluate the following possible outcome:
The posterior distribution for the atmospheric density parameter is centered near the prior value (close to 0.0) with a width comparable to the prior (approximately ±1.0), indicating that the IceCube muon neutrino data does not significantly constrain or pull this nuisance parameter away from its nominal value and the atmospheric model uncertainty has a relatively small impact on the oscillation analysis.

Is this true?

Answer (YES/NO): NO